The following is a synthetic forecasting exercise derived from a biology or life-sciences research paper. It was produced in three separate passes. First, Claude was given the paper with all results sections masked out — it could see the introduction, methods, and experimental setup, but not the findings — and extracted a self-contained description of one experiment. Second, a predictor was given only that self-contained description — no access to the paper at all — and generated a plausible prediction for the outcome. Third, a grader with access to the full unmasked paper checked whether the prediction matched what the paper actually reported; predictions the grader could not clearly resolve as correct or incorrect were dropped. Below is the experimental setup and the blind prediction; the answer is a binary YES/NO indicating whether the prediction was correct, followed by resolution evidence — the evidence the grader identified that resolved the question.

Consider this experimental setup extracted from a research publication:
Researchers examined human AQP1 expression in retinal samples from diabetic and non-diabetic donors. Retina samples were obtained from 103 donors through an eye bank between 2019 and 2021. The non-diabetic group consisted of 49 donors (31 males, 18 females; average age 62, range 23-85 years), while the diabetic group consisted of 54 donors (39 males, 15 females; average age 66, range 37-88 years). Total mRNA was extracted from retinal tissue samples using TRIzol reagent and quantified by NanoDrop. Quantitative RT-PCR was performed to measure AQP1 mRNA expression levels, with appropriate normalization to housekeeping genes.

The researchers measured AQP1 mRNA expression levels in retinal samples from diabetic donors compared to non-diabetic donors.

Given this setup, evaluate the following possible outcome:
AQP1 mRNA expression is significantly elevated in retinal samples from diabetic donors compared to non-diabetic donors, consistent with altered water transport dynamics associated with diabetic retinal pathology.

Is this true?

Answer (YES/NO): NO